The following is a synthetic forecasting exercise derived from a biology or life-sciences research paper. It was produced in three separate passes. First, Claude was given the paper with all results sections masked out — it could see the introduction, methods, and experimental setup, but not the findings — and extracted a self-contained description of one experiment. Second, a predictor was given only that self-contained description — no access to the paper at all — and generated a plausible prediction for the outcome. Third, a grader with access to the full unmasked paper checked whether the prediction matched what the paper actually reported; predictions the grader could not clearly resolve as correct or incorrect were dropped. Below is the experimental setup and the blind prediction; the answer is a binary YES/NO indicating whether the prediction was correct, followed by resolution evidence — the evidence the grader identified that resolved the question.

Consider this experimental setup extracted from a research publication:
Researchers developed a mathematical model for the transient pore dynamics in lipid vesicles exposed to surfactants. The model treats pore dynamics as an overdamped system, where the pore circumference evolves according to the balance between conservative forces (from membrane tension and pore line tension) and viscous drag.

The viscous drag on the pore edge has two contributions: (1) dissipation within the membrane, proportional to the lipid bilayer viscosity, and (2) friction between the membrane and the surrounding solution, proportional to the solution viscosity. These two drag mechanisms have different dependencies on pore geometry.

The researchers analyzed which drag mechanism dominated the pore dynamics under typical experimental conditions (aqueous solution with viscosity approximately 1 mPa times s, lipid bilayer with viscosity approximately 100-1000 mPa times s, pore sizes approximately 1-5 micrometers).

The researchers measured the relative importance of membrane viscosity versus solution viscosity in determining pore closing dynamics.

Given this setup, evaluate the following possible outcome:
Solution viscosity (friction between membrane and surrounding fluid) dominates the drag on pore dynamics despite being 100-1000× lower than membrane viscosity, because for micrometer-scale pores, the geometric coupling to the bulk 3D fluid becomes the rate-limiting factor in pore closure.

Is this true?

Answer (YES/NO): YES